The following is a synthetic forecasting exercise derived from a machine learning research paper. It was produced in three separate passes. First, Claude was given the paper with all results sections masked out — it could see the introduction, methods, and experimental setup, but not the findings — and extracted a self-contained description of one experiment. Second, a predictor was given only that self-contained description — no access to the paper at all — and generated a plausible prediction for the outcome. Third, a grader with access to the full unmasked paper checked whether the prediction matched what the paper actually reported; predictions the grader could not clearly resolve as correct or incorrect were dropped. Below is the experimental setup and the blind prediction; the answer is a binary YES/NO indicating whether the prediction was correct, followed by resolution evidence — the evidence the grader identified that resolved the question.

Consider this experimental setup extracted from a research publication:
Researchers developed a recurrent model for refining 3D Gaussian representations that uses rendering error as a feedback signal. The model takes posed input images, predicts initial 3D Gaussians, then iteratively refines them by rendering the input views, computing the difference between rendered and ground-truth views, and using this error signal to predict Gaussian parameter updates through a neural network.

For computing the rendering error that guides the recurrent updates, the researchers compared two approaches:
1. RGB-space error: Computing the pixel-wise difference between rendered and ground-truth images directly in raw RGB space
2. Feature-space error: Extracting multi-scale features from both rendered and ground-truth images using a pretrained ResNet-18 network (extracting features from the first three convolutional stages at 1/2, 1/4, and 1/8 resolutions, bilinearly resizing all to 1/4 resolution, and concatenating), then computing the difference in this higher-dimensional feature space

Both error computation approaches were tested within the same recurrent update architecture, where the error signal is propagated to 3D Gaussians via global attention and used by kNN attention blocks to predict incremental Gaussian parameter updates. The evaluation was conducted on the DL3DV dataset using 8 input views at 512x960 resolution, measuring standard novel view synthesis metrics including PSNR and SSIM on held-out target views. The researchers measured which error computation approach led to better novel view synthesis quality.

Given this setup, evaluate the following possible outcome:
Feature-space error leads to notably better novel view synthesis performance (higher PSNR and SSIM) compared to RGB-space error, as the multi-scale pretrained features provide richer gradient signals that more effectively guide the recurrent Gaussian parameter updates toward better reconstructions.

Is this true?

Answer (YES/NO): NO